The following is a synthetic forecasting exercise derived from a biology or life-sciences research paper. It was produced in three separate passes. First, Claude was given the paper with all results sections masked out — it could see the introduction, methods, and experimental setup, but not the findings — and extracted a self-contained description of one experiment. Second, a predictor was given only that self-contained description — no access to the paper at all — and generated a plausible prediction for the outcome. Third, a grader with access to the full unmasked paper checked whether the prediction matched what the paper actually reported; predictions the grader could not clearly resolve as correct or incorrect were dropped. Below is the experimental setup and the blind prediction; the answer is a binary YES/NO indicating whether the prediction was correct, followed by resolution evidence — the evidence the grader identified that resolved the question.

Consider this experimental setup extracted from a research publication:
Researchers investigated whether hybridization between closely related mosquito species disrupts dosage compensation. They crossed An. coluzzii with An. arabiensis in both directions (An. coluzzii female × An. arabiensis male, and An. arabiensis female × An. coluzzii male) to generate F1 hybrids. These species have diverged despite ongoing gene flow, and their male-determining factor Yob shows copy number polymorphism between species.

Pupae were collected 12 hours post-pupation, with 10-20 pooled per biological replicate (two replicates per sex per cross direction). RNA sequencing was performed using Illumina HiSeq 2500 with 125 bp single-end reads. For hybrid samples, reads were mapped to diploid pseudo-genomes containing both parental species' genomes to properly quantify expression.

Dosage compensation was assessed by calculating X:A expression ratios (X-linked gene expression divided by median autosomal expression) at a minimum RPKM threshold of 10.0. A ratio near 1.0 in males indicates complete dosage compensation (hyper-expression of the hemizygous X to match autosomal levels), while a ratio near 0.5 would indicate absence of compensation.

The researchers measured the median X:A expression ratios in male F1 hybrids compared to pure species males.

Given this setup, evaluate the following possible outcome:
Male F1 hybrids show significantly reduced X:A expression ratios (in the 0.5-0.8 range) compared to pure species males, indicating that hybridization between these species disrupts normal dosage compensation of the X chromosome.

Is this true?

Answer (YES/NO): NO